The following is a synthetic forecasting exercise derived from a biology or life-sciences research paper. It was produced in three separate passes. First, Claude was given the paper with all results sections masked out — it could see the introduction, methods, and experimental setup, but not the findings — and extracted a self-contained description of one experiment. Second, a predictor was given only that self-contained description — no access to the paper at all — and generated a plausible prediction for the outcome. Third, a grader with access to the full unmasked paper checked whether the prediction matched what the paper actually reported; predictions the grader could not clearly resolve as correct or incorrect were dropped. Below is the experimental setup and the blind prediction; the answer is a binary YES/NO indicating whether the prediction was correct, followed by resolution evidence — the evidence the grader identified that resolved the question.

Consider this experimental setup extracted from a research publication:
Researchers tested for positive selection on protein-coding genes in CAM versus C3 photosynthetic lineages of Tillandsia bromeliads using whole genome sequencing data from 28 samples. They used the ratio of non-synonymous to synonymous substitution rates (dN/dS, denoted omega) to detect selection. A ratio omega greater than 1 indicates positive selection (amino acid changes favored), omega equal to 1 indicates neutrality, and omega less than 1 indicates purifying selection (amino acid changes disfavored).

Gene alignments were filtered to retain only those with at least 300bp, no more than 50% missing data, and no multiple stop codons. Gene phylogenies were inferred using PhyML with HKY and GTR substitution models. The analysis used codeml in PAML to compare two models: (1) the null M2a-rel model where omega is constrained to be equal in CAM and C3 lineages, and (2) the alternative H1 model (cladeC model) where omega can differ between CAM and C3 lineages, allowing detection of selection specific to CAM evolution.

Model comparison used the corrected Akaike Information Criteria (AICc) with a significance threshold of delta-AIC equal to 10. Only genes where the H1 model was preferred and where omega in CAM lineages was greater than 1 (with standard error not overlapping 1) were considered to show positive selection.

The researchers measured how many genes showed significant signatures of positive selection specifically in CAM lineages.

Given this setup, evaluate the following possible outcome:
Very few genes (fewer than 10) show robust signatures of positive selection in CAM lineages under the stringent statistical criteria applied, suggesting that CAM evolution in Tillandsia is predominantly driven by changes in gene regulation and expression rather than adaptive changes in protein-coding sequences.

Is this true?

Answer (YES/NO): NO